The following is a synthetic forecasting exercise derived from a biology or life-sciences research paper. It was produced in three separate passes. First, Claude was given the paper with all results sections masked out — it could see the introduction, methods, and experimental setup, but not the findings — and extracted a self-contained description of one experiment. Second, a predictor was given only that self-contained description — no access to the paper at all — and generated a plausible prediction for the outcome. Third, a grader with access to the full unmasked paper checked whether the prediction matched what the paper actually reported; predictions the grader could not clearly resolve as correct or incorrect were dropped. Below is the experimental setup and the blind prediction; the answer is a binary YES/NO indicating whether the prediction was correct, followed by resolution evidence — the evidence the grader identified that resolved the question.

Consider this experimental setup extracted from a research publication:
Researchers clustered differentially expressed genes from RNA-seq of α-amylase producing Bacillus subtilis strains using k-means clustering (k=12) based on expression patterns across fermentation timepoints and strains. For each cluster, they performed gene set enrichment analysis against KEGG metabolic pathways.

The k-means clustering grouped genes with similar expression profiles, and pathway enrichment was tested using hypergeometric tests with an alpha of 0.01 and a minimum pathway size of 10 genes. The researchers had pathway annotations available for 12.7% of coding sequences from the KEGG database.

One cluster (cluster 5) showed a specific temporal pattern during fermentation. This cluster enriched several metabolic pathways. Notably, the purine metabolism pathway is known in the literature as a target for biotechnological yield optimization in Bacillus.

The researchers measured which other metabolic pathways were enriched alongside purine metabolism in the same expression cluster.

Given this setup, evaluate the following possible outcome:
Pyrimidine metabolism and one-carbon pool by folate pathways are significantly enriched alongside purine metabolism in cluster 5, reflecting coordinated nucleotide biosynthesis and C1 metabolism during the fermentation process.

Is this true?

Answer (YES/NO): NO